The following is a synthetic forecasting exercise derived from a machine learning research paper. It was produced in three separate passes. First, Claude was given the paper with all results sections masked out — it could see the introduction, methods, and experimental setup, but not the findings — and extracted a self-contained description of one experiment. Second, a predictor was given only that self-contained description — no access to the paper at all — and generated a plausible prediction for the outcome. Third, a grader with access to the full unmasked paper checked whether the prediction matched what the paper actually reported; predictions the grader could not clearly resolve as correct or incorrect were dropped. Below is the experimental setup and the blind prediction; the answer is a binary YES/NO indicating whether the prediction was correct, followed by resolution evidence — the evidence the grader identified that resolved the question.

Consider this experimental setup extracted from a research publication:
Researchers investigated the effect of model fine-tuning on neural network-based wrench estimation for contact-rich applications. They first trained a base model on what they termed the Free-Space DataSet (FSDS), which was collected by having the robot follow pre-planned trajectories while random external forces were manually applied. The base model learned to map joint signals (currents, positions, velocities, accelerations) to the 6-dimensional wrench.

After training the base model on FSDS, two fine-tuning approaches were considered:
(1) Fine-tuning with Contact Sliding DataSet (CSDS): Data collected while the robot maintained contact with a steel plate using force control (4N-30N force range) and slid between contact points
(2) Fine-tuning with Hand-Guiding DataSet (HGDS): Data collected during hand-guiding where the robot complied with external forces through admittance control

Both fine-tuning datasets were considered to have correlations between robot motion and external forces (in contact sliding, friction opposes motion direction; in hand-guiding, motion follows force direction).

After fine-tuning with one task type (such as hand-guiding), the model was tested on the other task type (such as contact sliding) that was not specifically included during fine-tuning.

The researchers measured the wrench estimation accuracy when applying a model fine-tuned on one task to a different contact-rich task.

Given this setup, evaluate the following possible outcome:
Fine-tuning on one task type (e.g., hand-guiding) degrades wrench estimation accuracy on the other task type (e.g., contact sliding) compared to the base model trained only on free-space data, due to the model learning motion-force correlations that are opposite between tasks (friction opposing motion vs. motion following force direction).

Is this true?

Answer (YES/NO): NO